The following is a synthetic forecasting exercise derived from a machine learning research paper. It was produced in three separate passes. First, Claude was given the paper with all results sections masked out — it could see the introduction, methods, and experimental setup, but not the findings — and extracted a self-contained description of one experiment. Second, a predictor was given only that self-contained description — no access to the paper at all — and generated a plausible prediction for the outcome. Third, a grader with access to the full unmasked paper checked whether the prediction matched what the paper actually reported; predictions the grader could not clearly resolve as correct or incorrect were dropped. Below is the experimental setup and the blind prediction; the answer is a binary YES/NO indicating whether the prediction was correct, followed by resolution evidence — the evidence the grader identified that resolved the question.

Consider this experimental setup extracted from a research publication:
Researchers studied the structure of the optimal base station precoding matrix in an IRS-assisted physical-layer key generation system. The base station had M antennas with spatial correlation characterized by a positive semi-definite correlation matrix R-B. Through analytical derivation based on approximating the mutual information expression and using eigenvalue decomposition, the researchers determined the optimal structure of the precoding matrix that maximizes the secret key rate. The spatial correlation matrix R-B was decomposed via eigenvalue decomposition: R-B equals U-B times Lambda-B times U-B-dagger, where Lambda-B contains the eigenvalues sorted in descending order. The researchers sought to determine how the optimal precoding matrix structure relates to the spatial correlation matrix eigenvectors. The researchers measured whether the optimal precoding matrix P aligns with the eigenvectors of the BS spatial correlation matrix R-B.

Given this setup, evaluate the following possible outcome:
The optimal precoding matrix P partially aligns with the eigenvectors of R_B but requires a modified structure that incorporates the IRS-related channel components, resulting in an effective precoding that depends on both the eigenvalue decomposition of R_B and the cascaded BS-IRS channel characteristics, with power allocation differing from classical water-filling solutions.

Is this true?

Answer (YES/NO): NO